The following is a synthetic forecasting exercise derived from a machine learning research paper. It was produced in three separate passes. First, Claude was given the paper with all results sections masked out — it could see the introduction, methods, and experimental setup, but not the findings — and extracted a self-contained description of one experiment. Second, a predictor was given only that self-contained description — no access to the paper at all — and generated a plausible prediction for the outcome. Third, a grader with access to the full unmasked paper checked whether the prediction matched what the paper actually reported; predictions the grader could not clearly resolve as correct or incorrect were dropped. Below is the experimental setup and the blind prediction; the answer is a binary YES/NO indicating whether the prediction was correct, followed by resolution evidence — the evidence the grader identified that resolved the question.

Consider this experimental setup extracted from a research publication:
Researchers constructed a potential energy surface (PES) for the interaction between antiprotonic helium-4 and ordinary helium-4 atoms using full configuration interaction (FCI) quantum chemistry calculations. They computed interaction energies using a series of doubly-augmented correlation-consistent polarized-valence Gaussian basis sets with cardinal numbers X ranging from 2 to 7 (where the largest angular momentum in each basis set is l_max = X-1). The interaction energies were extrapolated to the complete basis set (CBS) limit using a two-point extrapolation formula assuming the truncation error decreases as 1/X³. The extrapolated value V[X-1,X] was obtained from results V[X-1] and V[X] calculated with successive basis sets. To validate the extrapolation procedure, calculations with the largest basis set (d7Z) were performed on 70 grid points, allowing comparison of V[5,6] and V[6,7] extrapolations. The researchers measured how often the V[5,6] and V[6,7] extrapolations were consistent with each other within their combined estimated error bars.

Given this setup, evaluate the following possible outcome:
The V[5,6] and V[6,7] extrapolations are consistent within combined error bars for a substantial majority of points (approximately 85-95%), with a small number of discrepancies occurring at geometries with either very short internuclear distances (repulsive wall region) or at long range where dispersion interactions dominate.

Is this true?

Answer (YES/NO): NO